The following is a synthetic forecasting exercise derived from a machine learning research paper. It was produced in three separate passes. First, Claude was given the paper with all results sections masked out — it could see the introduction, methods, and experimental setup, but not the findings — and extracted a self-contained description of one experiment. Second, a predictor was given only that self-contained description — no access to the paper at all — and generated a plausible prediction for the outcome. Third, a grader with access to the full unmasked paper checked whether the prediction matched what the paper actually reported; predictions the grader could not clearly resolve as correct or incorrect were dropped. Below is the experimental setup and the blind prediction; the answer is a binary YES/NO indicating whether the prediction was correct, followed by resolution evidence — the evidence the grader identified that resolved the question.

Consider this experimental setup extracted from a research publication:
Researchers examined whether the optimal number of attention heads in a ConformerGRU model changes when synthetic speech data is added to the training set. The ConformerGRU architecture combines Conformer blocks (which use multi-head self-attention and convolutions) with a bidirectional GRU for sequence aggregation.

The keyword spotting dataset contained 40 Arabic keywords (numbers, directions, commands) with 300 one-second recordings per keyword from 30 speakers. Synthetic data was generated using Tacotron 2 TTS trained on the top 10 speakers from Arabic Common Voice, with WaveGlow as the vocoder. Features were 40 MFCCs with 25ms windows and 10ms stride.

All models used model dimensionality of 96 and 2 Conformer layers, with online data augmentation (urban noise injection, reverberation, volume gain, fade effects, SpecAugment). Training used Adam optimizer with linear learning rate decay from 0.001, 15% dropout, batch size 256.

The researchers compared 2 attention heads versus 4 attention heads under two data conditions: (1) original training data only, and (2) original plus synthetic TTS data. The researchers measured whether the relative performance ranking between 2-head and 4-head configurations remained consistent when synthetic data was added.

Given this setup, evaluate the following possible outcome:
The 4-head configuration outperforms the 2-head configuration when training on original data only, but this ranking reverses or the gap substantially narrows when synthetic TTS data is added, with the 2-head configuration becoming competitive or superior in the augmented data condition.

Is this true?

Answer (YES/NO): NO